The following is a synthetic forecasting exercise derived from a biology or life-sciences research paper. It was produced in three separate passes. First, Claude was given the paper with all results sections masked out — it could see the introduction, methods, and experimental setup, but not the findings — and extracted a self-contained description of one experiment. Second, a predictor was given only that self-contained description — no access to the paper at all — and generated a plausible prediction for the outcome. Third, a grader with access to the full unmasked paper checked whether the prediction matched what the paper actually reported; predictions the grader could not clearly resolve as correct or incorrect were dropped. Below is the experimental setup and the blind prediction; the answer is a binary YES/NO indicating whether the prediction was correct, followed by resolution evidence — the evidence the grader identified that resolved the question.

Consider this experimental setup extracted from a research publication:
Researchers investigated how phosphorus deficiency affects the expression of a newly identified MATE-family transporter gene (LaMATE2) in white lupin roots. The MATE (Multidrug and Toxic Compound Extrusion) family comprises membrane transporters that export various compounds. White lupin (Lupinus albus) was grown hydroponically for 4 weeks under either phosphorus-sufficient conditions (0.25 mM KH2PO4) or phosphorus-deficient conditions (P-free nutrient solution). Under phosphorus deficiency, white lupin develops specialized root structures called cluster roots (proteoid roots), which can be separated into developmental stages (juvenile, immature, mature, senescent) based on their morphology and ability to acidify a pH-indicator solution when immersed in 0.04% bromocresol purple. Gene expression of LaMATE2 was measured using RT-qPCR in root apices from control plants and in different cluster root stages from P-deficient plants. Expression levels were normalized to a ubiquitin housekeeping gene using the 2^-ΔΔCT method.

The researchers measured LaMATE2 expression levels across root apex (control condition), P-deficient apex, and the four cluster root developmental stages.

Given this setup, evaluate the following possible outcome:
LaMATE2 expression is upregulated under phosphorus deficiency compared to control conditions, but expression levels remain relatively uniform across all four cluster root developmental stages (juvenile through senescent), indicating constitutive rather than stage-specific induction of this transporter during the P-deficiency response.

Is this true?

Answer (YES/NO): NO